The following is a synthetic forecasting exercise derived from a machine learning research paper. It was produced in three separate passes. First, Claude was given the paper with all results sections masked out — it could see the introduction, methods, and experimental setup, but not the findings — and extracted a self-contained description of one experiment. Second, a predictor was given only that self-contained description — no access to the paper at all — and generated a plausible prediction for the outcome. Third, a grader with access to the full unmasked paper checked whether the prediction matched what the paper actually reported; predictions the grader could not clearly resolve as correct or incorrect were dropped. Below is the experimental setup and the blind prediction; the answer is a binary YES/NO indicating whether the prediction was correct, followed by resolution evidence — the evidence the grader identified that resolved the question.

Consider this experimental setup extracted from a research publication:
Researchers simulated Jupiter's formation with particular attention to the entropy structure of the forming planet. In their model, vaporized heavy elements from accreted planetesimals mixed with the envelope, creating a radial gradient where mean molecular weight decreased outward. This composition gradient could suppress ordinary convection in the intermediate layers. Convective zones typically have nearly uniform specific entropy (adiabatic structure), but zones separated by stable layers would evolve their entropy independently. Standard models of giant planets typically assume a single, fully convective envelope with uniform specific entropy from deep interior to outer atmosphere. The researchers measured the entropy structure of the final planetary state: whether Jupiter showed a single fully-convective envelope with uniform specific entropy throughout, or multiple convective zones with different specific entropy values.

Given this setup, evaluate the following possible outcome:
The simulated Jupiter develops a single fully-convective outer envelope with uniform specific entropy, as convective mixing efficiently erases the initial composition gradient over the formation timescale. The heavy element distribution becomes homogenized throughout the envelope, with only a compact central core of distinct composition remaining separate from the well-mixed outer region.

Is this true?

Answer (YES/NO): NO